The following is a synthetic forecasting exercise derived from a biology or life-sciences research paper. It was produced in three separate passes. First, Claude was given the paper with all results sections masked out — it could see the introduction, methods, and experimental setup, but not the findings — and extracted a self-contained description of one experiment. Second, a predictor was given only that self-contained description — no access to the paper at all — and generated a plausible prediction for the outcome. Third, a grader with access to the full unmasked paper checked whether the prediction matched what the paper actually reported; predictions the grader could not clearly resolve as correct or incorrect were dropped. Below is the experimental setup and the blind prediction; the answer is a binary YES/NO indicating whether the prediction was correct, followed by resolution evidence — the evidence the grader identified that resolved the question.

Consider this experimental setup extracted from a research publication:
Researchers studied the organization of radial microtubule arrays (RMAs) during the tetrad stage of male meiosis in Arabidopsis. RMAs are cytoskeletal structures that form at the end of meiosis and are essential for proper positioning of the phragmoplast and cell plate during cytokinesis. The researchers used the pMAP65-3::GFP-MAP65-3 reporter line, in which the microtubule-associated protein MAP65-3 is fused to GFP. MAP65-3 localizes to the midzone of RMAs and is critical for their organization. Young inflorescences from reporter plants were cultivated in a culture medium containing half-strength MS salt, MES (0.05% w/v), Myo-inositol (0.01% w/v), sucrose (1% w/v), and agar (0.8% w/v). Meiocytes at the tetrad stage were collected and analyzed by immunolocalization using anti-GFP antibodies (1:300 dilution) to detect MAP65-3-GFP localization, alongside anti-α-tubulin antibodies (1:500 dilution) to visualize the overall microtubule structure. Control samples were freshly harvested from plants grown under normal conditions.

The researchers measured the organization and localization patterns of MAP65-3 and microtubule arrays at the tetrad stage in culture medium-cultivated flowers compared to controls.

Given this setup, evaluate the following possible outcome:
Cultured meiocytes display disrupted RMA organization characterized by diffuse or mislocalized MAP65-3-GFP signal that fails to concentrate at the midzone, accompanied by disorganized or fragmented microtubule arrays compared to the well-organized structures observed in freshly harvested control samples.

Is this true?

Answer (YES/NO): NO